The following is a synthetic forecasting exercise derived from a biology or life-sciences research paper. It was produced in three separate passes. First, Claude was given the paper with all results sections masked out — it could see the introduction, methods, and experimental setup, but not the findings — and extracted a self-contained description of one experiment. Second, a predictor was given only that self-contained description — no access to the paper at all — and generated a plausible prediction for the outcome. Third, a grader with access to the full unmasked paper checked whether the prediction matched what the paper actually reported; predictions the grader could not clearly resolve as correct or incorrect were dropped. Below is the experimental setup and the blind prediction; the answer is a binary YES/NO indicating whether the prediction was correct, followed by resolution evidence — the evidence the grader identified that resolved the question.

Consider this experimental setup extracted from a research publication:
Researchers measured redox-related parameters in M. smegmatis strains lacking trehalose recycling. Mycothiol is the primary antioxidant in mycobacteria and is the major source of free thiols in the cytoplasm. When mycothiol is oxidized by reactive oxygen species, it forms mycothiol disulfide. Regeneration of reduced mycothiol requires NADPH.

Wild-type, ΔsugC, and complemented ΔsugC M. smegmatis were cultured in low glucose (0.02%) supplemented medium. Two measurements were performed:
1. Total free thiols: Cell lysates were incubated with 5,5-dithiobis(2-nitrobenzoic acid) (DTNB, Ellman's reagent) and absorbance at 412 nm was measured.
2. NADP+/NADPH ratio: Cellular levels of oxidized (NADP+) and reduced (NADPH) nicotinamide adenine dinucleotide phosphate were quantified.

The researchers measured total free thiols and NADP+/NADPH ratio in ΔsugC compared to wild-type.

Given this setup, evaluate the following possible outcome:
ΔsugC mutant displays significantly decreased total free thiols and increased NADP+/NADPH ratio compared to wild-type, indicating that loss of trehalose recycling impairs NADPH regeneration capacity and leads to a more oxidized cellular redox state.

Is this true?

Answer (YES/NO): NO